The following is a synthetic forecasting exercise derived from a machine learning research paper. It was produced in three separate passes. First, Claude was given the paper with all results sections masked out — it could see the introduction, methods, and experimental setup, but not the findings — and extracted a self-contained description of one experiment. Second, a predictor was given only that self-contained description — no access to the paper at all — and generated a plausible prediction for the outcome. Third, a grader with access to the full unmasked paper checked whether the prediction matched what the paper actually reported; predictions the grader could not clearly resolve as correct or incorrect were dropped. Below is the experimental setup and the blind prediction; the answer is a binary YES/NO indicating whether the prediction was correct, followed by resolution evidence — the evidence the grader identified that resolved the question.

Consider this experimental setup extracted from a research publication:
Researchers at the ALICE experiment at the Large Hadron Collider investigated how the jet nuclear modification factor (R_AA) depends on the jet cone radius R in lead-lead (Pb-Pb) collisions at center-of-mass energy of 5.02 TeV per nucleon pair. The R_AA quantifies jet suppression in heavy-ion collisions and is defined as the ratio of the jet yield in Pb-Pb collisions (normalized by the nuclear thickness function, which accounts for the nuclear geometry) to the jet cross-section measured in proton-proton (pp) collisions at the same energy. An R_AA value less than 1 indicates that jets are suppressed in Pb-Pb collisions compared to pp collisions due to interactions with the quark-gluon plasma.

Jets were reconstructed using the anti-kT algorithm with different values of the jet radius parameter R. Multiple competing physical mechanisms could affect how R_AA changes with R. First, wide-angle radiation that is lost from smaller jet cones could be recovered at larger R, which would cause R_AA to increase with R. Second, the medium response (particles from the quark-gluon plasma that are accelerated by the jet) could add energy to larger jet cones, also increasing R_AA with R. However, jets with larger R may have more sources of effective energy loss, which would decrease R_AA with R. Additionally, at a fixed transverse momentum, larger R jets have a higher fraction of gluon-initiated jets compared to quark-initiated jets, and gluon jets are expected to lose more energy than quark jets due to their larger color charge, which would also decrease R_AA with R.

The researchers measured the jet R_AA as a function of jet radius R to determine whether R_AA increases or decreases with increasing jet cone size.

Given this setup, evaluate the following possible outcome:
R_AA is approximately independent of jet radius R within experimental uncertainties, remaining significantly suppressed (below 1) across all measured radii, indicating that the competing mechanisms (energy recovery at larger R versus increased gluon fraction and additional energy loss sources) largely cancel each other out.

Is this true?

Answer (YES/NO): NO